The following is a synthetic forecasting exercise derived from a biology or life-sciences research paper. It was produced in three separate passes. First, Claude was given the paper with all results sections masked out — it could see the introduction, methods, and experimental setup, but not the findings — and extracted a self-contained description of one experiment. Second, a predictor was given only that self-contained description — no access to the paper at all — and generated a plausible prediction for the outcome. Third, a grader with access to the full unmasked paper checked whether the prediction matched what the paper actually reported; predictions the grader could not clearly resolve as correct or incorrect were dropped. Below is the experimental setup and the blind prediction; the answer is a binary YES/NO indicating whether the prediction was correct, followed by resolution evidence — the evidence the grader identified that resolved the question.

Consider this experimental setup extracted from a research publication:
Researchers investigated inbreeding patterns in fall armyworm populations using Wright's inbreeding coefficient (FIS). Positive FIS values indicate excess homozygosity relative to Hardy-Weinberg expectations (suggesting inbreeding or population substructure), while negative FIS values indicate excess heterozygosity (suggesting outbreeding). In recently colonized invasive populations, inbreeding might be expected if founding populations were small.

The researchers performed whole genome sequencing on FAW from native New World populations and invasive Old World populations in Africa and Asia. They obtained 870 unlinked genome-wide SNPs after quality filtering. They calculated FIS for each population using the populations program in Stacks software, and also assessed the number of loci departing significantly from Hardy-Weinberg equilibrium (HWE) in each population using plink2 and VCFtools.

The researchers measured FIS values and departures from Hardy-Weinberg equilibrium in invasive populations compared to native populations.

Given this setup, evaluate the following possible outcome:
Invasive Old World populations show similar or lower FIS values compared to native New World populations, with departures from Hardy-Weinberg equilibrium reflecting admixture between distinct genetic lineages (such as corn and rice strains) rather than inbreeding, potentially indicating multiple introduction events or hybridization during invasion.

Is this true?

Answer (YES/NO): YES